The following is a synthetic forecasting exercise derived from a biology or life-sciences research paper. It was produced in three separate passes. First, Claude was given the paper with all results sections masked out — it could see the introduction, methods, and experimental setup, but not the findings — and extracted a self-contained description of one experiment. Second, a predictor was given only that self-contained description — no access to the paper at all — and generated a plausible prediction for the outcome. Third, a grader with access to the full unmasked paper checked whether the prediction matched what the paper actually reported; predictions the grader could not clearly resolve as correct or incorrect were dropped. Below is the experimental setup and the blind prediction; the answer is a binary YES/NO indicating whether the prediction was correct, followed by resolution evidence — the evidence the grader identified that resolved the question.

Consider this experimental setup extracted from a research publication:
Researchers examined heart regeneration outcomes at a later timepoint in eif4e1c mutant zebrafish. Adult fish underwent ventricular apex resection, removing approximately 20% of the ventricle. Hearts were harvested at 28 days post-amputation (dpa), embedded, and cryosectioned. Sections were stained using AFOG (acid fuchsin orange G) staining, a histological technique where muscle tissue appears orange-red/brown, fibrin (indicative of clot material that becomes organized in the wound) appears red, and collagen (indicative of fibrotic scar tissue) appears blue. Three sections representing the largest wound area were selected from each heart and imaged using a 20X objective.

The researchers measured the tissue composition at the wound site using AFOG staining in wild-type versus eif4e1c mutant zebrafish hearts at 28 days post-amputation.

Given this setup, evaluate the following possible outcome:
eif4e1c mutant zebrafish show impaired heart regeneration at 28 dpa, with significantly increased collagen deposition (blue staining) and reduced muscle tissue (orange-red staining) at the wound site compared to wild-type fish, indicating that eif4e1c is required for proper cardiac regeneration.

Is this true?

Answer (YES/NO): NO